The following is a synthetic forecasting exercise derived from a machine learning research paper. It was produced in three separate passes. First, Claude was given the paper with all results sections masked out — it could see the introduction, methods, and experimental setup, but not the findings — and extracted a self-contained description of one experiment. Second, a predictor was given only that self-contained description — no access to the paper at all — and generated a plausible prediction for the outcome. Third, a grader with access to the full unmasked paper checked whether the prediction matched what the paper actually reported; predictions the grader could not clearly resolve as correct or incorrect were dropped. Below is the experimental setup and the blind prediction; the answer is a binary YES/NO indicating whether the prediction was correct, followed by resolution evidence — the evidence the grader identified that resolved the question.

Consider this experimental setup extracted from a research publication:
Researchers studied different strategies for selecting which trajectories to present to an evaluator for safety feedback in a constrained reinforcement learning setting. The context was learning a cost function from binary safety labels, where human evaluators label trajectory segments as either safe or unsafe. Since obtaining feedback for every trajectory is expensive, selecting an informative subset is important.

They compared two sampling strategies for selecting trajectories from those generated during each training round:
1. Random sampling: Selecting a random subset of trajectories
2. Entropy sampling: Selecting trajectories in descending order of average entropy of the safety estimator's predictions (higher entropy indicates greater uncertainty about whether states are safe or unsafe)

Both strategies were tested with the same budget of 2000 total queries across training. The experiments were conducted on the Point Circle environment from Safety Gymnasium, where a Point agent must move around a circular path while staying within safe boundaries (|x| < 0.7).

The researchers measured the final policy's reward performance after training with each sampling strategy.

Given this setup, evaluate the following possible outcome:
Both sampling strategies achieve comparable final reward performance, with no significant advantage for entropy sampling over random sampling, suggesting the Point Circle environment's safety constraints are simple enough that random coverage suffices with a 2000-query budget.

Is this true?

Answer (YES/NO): NO